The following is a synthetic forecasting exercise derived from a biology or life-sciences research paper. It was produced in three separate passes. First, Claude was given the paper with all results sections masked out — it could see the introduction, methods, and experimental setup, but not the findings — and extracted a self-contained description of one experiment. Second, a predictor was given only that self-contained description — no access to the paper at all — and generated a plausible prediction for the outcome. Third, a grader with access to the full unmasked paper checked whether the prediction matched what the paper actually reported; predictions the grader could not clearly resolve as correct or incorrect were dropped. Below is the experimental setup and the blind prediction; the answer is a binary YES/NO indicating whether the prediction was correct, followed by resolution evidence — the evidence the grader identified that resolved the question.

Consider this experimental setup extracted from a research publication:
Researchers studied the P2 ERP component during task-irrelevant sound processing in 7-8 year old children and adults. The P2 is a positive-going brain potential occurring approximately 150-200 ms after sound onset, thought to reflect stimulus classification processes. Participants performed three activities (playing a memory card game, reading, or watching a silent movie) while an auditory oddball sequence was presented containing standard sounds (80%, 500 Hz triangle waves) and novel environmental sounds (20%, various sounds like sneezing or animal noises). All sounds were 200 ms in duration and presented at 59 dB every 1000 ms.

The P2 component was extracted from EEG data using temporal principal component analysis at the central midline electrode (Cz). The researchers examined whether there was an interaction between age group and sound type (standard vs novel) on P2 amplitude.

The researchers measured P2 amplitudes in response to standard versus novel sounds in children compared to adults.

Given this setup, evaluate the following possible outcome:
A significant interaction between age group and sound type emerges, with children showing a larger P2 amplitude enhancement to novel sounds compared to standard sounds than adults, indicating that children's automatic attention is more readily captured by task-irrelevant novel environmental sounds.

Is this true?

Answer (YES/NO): YES